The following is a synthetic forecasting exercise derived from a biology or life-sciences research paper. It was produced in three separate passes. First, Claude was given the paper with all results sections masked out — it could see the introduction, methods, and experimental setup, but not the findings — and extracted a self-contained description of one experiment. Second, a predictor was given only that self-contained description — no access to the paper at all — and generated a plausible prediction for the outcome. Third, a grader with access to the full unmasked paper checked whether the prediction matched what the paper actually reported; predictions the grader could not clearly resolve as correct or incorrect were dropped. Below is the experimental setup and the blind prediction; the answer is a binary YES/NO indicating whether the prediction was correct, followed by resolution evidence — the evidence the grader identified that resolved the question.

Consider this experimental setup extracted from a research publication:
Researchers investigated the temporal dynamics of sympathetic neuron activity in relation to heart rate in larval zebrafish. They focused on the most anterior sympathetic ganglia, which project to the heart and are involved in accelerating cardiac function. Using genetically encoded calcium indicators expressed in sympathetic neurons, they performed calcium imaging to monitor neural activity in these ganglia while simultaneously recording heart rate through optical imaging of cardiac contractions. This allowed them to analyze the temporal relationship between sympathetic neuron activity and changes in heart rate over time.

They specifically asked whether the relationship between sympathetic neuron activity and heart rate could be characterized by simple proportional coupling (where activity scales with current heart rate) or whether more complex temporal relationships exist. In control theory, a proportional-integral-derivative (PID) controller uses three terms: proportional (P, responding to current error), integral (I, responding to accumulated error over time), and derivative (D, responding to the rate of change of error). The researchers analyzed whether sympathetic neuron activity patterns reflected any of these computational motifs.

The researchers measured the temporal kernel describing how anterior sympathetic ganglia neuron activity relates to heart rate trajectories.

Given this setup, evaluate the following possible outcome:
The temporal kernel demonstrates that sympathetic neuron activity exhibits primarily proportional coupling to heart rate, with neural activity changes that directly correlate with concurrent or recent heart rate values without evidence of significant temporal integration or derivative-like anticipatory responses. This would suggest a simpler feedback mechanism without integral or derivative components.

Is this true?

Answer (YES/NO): NO